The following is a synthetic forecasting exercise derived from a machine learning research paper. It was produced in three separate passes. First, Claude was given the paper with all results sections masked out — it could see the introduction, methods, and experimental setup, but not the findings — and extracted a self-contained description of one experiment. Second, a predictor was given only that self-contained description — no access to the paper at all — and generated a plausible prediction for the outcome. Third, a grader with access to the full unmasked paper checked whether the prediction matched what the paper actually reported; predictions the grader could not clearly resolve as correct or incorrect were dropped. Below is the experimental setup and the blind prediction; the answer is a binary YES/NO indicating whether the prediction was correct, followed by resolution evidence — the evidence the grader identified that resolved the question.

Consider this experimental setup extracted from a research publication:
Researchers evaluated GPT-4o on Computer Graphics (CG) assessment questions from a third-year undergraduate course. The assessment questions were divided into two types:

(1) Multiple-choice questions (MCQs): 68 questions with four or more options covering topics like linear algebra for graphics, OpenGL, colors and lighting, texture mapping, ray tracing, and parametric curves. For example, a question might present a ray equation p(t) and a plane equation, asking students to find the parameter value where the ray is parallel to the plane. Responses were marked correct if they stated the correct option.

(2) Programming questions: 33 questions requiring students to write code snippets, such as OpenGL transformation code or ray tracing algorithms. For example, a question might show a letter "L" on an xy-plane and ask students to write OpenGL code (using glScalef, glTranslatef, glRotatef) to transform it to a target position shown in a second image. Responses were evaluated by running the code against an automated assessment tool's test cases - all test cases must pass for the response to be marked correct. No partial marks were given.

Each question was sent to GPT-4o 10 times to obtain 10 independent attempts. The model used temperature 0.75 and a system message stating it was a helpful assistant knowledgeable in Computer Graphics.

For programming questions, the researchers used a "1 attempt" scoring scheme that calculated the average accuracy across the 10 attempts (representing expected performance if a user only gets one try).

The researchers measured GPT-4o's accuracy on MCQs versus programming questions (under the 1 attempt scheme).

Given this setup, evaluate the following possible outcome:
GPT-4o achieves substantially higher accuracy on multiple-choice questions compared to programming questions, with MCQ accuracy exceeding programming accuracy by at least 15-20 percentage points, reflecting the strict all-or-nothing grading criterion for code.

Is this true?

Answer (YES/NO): YES